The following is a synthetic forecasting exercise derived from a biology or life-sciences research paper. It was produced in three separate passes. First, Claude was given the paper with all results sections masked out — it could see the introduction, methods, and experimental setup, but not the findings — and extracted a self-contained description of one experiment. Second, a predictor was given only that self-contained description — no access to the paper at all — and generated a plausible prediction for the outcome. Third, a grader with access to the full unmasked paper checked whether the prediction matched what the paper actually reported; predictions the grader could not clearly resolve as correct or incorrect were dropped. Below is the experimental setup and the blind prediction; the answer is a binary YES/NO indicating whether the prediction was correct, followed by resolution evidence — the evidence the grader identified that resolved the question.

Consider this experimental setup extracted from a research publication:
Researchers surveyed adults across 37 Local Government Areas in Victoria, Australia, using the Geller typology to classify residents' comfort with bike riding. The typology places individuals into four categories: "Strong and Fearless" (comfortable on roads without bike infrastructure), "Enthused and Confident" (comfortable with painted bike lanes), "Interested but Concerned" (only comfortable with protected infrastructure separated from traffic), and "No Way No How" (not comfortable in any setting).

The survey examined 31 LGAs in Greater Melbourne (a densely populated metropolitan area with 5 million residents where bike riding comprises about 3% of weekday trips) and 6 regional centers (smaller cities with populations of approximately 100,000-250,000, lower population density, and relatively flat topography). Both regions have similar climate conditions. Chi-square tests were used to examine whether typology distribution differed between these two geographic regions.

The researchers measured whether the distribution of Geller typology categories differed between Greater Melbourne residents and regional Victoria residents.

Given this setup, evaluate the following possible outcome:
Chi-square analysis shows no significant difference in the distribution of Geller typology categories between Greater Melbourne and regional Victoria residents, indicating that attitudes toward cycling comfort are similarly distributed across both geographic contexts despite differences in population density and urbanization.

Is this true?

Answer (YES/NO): NO